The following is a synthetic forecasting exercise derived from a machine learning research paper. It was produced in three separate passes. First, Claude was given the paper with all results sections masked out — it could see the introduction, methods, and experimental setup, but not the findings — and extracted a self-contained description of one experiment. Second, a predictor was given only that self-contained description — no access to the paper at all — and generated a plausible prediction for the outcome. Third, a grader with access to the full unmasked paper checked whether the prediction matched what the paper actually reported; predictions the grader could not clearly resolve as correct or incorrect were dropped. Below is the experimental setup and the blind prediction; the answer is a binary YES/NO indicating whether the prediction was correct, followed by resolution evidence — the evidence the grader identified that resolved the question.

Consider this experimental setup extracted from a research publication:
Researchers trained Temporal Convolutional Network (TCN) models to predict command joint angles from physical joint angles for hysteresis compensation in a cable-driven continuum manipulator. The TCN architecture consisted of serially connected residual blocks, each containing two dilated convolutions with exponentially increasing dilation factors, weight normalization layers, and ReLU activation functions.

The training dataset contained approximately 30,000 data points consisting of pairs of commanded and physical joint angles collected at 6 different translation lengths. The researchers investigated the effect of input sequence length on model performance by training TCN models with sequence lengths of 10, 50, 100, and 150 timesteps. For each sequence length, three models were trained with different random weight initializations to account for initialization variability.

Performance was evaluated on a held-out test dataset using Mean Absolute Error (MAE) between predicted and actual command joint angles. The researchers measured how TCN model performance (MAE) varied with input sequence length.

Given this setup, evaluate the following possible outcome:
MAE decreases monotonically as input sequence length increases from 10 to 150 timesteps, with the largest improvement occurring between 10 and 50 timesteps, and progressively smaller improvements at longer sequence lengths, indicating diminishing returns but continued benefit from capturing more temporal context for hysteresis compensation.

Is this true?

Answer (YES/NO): NO